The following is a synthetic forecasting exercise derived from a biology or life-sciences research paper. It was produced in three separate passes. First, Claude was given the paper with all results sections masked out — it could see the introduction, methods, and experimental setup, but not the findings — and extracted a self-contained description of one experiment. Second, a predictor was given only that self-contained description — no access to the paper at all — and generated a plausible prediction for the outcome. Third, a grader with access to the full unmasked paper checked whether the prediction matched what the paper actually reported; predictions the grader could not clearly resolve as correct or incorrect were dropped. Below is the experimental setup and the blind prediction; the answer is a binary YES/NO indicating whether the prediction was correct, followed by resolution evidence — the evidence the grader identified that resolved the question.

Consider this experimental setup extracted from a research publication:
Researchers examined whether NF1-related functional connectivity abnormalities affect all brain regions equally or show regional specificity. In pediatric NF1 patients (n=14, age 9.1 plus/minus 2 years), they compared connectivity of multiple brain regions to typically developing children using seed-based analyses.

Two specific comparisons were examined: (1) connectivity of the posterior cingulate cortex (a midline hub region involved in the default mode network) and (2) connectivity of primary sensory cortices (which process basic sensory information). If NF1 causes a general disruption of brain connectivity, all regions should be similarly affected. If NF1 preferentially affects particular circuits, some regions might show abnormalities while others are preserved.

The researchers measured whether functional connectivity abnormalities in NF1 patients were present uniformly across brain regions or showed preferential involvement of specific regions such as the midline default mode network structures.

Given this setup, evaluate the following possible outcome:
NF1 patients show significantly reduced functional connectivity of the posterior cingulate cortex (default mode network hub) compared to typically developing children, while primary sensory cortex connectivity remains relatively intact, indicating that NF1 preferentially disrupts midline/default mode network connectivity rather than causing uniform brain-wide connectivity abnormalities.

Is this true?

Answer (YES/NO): YES